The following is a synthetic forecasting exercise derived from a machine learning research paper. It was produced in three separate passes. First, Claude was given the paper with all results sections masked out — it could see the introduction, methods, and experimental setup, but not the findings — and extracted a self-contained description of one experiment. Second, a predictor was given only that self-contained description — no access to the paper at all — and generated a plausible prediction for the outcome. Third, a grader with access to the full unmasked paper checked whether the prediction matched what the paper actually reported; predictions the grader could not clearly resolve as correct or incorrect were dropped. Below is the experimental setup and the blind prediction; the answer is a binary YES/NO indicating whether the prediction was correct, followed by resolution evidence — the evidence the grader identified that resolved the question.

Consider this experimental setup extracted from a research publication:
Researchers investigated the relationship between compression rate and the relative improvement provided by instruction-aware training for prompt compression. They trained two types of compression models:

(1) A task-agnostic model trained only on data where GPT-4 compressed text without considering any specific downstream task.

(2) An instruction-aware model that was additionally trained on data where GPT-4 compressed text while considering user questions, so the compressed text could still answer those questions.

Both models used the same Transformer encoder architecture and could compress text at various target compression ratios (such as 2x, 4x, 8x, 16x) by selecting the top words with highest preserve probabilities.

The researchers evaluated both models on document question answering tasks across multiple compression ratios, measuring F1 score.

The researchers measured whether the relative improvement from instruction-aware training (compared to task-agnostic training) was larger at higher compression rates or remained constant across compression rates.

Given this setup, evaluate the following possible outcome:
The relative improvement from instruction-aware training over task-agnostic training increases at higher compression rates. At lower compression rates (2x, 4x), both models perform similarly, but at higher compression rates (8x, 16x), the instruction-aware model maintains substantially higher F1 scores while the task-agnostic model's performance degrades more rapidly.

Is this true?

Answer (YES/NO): NO